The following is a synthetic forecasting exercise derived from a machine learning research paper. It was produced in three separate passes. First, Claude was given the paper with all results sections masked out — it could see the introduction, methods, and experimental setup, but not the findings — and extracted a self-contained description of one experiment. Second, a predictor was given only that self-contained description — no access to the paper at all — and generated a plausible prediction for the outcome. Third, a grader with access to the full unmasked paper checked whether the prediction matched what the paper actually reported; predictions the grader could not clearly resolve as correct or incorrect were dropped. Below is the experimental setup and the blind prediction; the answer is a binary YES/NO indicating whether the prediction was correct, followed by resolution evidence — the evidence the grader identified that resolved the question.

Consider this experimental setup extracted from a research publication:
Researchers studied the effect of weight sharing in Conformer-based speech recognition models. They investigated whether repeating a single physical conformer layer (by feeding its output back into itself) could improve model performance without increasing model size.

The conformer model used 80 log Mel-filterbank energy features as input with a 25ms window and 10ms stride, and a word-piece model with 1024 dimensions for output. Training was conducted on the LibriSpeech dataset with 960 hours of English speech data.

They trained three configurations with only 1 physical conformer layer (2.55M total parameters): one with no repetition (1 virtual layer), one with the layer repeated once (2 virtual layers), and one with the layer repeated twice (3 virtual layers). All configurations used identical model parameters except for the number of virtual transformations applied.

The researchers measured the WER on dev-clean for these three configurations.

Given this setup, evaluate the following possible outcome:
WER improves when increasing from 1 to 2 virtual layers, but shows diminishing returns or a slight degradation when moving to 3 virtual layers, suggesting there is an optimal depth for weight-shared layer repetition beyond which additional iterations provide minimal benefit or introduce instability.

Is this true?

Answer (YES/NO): YES